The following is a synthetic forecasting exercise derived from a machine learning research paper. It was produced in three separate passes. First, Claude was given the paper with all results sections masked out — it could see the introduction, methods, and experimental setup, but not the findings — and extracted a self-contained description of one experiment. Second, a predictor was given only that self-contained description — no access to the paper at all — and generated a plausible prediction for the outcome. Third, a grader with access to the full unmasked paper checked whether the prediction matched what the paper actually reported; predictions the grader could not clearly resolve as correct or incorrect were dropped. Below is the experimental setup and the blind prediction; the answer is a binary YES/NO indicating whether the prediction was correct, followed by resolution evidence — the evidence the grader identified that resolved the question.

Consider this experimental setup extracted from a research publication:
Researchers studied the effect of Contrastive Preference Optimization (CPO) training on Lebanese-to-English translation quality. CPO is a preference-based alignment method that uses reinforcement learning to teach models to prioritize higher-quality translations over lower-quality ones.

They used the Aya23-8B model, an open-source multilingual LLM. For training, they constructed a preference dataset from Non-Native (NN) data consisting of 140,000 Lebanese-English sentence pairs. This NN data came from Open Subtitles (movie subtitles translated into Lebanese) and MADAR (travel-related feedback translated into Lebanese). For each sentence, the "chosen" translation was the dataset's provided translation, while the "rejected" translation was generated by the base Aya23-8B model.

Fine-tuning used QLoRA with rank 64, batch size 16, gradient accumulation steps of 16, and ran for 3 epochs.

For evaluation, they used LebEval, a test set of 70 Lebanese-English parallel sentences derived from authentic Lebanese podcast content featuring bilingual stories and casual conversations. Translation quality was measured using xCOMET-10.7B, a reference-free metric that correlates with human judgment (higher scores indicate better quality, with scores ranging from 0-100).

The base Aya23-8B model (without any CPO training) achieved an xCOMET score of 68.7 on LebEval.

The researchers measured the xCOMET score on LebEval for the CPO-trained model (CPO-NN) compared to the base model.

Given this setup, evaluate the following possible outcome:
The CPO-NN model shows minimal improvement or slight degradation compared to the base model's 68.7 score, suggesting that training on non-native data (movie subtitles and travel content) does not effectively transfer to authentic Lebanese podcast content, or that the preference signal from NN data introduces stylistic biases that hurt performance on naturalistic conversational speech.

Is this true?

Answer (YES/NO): NO